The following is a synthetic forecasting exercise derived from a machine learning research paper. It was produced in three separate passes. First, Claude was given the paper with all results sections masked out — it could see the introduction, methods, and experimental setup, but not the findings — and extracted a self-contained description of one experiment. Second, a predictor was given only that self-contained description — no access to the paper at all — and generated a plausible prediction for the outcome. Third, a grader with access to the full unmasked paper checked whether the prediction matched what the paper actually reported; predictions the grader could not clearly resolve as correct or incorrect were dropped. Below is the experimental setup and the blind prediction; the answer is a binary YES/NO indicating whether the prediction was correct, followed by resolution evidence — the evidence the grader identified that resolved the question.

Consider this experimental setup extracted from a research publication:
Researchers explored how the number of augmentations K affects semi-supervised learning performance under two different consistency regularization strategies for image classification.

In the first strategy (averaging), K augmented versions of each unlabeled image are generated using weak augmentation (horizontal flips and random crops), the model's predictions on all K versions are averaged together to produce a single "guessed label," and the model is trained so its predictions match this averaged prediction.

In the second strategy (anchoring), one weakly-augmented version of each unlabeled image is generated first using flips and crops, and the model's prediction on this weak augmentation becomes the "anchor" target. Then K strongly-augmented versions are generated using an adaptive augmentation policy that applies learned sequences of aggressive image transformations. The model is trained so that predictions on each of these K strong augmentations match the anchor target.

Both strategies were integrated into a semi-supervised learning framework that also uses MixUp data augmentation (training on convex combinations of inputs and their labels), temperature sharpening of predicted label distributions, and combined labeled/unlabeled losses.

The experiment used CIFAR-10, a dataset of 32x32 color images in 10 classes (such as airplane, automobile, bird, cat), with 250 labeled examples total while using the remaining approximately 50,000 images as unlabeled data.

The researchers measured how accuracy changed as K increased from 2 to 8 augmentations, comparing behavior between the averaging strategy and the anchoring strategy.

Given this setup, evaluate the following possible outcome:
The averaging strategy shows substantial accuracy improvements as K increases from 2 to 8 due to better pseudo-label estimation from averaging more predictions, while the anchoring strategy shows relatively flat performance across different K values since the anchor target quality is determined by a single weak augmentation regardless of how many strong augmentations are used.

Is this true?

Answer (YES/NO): NO